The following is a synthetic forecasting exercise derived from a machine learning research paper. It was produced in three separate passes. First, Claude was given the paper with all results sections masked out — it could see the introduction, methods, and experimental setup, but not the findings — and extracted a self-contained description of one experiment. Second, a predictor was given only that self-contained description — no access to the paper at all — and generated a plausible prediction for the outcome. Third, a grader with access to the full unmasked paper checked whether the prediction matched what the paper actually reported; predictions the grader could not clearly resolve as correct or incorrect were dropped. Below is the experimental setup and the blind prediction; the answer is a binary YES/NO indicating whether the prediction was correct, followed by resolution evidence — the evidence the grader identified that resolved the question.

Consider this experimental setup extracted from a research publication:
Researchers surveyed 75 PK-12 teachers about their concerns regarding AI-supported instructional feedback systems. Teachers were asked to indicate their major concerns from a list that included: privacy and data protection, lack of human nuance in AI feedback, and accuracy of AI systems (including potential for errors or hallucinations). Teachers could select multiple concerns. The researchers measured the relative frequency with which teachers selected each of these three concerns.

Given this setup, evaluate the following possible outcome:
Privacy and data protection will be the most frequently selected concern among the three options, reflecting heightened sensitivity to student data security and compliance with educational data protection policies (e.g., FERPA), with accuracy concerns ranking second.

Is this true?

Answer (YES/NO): NO